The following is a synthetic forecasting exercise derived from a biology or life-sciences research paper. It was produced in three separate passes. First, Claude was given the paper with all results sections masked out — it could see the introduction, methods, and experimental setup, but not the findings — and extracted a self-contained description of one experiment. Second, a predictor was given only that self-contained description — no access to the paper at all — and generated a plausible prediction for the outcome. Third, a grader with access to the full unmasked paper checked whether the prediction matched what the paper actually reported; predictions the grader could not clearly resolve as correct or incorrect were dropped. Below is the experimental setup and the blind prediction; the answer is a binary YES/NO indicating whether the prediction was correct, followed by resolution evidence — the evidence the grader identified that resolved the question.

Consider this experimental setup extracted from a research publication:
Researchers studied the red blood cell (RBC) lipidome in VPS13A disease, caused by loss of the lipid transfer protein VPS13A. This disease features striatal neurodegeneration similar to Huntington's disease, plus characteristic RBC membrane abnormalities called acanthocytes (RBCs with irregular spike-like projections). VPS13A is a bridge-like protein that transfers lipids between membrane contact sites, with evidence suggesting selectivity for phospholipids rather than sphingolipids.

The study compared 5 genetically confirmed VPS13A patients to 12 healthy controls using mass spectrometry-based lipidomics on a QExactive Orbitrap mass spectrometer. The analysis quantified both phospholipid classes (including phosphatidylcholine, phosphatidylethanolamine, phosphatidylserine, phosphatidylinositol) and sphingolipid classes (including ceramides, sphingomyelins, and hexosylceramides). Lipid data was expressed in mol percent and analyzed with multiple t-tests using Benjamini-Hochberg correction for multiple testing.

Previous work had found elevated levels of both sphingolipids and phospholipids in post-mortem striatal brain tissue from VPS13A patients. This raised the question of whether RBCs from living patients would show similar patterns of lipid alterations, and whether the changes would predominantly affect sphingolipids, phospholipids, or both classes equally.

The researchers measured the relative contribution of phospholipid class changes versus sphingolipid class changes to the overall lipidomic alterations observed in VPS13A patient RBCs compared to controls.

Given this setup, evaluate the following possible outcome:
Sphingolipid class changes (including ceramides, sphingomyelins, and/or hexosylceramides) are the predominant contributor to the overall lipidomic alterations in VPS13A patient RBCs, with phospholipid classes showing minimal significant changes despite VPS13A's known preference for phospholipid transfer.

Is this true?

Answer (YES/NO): NO